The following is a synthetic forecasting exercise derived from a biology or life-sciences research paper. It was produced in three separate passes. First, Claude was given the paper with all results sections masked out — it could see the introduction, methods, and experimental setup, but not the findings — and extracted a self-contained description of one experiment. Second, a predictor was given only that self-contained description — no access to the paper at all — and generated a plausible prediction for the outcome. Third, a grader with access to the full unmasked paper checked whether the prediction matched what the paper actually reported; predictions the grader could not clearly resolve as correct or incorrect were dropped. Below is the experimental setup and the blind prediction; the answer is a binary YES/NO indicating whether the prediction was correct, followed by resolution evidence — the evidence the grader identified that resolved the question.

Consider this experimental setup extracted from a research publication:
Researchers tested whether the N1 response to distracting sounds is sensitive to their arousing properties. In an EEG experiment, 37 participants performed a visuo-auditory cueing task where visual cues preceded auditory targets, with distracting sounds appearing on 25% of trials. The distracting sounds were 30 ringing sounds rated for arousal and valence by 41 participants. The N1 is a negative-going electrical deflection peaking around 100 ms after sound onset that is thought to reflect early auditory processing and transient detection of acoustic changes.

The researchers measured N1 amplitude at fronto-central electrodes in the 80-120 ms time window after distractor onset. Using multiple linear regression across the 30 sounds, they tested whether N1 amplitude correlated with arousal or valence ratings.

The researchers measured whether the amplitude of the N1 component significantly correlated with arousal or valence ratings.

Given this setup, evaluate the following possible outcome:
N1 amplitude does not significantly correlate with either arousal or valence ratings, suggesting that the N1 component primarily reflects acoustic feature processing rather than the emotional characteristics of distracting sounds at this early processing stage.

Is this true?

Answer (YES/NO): YES